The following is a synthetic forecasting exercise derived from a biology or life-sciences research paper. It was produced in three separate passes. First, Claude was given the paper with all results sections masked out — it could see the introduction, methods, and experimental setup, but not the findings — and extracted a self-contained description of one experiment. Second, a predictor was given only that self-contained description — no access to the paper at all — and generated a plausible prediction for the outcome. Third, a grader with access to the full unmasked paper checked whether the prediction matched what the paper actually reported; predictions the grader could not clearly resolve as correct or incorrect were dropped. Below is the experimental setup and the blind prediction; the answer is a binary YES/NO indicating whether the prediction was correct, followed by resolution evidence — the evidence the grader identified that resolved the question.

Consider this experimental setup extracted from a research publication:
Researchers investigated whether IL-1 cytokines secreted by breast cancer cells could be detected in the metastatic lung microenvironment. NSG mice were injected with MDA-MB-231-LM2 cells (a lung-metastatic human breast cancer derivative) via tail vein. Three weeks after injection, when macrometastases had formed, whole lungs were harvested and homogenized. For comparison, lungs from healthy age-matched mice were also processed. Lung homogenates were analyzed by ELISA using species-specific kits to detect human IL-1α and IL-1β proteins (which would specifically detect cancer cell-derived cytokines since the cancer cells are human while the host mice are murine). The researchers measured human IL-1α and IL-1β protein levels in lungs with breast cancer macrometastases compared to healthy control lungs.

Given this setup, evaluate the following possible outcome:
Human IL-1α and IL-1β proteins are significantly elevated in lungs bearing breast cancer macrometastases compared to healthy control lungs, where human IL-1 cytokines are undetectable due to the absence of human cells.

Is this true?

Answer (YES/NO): YES